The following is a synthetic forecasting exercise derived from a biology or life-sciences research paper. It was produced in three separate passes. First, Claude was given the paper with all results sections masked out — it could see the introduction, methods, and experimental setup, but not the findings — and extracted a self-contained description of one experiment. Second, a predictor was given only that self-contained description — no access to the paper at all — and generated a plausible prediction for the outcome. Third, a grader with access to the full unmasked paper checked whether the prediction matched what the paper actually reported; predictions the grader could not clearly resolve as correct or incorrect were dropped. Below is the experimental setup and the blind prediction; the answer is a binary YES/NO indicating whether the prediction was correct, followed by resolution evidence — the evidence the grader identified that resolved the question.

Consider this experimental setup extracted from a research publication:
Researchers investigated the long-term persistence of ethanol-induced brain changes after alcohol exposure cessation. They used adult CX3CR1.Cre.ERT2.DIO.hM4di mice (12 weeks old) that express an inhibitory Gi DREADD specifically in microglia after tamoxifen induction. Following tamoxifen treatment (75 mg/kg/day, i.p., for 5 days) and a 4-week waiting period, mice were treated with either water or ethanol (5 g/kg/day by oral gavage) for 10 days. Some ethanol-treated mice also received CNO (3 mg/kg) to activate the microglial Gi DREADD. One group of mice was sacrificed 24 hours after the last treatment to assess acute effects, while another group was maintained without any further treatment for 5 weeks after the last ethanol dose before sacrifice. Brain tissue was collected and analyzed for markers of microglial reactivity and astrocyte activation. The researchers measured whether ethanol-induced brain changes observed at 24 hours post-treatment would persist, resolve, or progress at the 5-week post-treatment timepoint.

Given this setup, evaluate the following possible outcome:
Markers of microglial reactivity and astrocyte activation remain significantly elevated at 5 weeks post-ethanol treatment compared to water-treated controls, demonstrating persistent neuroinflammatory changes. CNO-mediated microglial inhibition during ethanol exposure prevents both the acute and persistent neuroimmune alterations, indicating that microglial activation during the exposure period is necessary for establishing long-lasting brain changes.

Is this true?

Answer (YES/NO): NO